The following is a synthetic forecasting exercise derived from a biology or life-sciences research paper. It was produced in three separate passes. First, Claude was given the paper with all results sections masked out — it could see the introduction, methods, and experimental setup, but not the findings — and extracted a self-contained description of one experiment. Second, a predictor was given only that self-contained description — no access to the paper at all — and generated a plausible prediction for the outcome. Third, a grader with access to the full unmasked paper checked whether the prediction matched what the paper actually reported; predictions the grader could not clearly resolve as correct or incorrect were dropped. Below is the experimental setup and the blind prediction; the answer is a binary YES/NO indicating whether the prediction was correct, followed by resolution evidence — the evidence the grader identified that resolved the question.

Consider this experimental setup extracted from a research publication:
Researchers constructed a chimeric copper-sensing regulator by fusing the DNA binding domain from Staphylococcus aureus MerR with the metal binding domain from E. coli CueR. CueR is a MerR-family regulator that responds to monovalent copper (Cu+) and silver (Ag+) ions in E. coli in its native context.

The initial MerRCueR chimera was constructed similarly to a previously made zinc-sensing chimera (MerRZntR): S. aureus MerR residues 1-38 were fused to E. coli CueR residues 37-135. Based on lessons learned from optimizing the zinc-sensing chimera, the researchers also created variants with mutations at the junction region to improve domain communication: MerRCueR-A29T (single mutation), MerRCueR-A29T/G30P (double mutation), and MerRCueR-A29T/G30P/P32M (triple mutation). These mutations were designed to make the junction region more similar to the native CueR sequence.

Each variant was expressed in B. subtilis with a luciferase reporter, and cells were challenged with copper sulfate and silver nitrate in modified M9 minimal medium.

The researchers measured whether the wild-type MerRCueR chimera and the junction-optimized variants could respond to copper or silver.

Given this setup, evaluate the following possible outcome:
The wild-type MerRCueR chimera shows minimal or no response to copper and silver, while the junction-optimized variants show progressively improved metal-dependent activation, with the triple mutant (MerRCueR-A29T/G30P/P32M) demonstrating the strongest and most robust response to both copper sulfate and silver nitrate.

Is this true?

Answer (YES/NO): NO